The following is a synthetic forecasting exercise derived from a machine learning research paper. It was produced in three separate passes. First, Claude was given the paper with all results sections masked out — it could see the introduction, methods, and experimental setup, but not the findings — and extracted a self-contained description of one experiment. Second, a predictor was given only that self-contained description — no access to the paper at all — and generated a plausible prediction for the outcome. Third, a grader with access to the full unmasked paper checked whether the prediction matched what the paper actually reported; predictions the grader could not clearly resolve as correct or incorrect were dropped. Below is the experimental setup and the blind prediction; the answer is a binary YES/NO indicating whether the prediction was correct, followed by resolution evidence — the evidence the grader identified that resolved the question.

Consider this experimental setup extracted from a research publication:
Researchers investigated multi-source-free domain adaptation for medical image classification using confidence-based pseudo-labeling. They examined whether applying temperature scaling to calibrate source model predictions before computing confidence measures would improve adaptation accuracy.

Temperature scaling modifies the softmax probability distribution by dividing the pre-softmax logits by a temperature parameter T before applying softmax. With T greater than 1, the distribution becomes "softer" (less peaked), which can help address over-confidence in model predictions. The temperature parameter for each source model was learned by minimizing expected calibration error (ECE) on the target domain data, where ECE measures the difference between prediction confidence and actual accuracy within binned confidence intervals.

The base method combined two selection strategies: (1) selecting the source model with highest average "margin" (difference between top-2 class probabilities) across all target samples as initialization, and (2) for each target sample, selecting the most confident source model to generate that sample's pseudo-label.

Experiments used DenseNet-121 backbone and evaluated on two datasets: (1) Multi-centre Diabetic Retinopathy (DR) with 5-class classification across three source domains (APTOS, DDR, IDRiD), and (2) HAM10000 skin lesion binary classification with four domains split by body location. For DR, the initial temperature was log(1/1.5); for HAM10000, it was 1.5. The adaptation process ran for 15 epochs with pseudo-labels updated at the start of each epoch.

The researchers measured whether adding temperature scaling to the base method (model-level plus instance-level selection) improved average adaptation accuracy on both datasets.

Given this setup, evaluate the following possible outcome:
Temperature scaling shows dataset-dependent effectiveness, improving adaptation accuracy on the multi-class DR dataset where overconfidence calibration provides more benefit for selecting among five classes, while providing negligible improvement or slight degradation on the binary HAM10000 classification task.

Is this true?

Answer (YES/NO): NO